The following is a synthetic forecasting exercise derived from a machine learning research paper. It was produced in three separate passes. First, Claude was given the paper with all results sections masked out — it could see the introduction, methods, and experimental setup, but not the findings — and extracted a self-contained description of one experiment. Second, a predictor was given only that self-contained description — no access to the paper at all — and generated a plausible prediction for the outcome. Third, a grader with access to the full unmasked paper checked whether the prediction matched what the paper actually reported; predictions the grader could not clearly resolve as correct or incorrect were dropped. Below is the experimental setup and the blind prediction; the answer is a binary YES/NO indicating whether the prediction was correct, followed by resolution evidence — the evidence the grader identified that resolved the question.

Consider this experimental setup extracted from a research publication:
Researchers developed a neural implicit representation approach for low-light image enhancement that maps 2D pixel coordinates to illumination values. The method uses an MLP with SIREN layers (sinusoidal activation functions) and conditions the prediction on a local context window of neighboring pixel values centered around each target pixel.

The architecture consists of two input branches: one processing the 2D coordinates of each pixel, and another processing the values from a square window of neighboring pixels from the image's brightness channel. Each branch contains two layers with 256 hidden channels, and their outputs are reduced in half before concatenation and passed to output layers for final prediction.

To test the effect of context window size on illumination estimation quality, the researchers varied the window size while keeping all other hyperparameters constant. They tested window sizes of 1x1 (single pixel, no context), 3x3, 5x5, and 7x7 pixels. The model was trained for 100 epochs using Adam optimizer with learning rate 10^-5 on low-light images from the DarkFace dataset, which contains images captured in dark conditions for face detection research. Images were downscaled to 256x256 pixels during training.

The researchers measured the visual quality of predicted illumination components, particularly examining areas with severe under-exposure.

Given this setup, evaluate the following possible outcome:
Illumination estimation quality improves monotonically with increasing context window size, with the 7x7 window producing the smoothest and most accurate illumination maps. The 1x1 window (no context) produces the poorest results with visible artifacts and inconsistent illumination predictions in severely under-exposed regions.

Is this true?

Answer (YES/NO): YES